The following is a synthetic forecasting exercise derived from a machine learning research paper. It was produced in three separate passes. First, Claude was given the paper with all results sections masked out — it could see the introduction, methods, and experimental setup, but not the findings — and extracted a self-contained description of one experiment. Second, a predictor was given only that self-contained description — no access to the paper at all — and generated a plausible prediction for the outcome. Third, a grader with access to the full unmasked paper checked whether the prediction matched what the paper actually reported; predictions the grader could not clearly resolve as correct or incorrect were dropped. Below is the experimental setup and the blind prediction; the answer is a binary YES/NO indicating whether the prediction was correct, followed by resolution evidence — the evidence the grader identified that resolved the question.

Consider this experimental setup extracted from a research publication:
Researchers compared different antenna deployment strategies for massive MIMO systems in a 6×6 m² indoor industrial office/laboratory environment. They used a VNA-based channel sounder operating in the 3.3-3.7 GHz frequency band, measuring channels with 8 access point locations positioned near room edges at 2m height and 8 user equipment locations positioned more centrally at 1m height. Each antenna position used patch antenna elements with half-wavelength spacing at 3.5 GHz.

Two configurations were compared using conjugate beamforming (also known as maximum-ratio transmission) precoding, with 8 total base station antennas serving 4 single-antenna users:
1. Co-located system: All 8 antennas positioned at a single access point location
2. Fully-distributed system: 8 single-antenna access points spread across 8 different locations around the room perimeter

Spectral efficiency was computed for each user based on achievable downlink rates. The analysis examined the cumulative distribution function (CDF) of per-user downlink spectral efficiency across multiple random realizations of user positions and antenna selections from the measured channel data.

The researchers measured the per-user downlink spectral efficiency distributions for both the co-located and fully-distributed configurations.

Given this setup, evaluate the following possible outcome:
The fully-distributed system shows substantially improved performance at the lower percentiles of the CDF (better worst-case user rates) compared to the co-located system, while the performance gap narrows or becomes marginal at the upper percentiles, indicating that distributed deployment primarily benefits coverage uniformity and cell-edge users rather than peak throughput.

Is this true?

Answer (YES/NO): NO